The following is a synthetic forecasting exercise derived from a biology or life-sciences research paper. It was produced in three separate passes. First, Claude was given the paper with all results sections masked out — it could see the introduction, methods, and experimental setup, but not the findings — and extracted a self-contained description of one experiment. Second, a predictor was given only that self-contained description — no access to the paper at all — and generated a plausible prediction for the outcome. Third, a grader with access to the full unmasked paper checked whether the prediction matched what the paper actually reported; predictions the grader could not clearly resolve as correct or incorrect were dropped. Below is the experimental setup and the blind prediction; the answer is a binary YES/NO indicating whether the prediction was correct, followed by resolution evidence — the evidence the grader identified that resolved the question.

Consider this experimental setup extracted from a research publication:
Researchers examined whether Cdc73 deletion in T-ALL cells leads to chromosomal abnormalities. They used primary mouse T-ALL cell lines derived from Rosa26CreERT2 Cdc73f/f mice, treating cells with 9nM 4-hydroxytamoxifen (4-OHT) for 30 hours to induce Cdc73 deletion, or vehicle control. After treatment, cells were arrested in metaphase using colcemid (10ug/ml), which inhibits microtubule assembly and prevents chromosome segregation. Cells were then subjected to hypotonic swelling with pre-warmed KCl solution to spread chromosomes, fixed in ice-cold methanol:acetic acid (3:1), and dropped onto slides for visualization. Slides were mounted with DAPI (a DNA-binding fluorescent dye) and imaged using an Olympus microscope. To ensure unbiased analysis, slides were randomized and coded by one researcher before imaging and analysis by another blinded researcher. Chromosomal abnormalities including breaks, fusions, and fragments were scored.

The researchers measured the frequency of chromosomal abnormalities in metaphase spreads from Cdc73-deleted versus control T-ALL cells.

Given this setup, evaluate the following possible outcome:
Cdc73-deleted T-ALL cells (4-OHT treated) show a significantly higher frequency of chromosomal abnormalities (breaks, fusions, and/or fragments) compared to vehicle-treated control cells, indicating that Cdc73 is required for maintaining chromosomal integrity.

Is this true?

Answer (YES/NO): YES